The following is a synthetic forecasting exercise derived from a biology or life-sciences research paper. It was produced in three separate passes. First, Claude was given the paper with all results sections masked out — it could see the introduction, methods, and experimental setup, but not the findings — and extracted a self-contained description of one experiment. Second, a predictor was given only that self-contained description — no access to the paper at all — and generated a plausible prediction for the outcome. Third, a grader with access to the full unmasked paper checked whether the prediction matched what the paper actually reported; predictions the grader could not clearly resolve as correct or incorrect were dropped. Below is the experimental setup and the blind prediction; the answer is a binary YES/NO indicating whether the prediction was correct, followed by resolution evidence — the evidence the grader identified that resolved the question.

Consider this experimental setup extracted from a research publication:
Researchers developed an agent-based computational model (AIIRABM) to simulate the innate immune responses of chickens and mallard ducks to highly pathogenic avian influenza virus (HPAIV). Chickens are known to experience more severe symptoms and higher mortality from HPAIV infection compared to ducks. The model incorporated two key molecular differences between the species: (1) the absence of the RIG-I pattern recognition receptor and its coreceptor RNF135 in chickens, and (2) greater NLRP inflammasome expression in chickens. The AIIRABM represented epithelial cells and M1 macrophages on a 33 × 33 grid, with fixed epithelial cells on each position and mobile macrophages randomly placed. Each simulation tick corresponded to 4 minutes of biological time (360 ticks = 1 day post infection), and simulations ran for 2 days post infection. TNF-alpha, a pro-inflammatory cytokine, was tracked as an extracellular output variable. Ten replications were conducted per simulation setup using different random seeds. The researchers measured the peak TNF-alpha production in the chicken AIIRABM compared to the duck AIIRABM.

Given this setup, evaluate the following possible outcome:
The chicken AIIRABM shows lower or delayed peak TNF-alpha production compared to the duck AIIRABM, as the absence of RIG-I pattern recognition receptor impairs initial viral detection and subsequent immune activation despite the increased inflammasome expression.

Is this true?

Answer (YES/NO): NO